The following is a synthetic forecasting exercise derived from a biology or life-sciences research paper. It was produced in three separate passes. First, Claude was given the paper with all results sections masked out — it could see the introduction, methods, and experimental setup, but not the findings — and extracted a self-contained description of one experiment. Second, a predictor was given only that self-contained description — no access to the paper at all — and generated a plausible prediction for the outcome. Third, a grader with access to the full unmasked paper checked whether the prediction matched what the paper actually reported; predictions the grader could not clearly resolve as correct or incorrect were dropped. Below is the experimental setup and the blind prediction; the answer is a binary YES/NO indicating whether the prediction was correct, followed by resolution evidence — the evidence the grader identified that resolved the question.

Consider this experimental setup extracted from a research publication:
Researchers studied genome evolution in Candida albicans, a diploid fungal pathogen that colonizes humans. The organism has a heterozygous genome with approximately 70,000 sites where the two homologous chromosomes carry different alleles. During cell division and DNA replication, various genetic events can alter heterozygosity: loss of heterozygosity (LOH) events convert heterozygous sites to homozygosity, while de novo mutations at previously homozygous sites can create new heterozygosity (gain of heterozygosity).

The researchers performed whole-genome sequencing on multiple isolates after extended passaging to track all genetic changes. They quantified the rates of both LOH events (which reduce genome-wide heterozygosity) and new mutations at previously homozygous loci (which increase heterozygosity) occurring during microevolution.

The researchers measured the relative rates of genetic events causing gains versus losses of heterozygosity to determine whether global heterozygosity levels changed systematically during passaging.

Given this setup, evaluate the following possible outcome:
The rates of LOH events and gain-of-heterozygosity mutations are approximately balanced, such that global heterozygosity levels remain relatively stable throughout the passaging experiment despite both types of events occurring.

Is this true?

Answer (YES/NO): YES